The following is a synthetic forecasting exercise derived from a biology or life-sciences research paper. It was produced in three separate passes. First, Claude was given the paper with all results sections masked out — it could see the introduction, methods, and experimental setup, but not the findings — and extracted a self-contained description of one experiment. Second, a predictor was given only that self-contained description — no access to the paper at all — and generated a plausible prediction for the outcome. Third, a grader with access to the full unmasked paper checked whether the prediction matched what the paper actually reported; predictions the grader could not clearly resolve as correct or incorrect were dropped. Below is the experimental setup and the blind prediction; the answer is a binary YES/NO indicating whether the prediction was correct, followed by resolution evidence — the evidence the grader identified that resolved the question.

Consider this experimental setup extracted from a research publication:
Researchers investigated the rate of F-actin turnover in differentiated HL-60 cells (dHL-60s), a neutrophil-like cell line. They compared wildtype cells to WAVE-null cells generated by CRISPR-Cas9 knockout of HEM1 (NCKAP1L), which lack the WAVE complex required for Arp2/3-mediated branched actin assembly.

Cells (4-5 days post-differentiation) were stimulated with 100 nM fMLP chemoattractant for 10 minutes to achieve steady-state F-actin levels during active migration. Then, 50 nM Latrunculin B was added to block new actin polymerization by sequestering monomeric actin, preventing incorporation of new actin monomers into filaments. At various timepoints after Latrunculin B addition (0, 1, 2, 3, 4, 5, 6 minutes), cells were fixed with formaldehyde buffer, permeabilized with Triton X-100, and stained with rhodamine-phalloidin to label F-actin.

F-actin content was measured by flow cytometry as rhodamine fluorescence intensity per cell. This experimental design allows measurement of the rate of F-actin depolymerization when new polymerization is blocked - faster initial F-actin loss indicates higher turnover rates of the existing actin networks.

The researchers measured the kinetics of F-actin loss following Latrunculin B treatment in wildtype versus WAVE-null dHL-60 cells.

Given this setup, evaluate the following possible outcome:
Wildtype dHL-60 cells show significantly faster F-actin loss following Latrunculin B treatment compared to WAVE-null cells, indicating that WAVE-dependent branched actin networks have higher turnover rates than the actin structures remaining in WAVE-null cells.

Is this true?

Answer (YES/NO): NO